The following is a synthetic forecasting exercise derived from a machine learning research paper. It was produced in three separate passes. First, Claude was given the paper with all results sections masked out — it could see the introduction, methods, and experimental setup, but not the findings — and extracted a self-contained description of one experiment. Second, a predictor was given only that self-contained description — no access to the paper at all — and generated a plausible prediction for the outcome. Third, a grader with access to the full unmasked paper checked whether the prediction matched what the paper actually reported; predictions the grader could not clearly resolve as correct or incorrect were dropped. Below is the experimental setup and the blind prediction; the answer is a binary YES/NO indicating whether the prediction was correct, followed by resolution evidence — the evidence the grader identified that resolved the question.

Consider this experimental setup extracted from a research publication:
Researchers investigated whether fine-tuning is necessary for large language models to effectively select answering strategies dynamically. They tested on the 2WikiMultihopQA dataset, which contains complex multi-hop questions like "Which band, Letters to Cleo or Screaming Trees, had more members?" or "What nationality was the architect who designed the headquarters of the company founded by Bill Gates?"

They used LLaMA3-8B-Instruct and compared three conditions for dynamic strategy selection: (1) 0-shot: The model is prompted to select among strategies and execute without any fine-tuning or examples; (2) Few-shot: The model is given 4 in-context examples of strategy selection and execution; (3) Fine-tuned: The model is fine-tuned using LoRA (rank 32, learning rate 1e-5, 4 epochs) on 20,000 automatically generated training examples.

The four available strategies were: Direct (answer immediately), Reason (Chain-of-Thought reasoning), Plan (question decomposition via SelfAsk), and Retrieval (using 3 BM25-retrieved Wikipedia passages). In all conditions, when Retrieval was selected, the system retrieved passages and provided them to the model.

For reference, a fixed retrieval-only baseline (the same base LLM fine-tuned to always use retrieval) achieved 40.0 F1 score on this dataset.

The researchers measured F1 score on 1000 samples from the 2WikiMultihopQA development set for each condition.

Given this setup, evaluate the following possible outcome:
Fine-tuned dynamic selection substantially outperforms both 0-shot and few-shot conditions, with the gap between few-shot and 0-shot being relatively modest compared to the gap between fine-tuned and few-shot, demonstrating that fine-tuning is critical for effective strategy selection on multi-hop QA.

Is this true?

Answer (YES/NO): NO